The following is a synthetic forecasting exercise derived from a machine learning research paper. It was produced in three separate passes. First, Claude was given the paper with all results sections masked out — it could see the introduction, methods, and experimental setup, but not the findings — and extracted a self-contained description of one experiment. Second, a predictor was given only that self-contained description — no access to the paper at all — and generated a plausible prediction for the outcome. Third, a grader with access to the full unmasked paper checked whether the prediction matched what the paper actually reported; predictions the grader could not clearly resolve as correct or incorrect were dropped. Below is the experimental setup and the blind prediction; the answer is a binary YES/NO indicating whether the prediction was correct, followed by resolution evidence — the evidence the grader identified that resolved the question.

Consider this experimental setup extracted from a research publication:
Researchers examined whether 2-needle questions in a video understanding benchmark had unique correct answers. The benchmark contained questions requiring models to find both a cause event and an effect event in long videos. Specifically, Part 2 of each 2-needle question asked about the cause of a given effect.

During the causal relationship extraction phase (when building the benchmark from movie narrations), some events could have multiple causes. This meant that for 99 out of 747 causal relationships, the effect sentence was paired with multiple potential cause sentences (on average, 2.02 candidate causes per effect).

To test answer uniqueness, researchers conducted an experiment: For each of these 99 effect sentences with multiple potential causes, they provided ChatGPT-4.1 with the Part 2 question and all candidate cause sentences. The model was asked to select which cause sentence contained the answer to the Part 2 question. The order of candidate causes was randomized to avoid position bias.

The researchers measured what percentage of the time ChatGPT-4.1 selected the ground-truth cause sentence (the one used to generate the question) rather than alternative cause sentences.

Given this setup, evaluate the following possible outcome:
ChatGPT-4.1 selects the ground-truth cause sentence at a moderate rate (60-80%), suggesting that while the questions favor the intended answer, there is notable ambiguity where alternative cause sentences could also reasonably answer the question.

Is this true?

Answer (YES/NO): NO